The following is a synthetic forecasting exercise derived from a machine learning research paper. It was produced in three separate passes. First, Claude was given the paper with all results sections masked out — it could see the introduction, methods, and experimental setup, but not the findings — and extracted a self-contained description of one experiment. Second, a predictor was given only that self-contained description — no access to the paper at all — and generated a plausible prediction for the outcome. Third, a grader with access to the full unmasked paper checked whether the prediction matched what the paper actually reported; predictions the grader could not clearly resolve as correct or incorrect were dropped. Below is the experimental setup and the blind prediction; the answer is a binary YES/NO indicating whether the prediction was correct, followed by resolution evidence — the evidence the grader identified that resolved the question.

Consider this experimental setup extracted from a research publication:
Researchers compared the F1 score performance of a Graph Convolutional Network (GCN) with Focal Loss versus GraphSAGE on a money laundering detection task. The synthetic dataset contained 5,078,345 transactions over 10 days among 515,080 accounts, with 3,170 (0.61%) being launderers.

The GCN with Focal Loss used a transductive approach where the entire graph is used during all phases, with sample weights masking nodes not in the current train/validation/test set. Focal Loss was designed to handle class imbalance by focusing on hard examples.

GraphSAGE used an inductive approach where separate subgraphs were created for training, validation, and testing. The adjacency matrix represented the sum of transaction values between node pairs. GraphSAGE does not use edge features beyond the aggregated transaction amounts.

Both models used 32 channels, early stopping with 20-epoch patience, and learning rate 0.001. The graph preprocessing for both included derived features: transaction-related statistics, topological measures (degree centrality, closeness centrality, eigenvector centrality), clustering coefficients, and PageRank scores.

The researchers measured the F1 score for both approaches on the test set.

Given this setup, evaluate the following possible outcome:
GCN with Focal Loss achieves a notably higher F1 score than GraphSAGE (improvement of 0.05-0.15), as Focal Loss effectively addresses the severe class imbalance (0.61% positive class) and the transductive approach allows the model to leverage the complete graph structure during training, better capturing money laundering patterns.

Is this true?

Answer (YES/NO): NO